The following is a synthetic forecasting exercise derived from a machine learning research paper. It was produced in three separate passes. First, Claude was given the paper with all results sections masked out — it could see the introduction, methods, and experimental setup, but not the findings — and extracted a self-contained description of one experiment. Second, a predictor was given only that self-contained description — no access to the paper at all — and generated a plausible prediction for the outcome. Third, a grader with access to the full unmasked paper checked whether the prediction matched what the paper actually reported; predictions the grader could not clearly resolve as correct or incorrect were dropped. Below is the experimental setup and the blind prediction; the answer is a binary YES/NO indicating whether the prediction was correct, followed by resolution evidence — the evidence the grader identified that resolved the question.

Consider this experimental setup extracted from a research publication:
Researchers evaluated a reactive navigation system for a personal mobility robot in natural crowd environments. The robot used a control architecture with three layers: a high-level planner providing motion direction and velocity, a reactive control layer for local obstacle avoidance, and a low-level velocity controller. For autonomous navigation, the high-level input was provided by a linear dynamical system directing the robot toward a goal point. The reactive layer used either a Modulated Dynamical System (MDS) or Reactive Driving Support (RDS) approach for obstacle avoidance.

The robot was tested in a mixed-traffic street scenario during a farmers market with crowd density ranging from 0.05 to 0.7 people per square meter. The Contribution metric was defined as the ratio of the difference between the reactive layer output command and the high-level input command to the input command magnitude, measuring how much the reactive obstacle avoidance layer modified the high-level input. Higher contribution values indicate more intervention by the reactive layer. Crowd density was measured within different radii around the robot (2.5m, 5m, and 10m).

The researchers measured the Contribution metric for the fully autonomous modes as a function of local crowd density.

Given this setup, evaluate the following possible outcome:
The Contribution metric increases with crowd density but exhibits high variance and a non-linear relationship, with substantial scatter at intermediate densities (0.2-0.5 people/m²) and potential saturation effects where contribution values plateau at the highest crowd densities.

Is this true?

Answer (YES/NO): NO